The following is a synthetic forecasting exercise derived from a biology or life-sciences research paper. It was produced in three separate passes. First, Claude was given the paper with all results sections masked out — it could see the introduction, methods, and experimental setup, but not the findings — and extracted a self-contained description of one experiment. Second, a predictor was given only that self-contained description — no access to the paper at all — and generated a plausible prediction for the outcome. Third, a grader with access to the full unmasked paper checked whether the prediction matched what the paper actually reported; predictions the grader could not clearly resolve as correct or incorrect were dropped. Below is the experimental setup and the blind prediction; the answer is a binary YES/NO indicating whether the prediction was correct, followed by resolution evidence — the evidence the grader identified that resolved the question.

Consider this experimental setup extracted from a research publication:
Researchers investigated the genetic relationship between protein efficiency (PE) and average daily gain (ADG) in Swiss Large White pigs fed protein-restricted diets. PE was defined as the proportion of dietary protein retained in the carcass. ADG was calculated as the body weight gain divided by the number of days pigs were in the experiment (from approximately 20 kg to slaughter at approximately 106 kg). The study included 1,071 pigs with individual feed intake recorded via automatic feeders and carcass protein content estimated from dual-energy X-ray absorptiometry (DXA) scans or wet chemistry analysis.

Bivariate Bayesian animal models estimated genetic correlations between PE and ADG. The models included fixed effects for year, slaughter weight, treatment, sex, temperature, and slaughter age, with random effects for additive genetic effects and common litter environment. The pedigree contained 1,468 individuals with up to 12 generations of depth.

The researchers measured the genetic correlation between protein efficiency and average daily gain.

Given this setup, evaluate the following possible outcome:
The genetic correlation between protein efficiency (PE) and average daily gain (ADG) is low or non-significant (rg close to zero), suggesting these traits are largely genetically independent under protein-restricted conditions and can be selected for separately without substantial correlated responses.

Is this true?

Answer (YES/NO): NO